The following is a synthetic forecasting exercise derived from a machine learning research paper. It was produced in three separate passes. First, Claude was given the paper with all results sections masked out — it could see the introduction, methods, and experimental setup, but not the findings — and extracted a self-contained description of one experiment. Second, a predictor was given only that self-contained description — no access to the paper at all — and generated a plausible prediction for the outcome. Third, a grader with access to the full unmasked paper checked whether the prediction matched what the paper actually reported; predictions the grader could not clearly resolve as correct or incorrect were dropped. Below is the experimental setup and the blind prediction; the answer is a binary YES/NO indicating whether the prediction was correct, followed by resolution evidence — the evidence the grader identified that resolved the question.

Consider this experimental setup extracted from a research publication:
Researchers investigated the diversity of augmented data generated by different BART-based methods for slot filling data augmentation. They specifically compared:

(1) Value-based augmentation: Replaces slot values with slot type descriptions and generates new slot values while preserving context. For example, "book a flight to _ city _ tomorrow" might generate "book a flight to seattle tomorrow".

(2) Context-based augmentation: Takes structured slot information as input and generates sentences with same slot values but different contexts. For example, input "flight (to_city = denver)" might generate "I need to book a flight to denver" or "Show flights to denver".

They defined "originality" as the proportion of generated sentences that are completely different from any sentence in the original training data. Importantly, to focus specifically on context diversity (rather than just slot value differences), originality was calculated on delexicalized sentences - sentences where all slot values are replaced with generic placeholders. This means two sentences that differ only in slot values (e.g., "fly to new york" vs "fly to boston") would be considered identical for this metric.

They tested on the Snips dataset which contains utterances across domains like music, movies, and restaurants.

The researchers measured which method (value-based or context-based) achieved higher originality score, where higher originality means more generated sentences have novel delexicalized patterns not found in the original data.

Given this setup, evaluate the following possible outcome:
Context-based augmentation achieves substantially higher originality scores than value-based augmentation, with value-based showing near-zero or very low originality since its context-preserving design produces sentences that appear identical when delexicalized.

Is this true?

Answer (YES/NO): YES